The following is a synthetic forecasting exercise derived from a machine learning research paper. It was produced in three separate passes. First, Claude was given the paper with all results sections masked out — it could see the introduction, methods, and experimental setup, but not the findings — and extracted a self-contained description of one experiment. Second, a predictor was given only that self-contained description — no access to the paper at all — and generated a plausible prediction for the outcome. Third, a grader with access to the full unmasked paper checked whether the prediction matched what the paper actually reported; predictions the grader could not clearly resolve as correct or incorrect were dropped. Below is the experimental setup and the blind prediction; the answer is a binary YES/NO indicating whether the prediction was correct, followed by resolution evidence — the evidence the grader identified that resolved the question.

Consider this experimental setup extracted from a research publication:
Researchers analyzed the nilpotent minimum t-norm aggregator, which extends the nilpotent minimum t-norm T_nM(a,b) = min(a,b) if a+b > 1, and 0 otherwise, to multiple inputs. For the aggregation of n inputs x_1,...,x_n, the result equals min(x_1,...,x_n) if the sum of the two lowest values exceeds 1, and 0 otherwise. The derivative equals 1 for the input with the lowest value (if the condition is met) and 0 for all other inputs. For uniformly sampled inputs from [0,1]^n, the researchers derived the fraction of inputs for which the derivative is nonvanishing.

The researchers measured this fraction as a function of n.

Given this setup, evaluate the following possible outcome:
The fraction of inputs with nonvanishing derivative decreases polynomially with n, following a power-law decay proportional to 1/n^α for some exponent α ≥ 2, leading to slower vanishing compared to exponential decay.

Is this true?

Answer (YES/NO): NO